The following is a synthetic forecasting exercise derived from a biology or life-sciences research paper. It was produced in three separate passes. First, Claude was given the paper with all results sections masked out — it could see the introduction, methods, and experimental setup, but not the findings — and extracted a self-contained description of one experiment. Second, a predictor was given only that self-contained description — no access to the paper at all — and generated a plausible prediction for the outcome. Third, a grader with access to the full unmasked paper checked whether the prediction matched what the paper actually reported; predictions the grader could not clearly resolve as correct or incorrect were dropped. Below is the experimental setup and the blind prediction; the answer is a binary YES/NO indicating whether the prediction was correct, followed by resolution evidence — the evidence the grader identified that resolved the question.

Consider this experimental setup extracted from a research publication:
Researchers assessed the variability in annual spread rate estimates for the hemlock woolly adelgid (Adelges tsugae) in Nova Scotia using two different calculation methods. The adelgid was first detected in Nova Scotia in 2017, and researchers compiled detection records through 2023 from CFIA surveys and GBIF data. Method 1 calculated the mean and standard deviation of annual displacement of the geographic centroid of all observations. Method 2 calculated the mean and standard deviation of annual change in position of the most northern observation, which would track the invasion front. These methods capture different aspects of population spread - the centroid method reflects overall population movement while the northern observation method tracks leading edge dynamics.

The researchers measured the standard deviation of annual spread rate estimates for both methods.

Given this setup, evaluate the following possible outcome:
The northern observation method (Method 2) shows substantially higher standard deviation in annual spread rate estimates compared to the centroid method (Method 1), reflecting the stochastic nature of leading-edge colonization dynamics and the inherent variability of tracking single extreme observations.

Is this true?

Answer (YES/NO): YES